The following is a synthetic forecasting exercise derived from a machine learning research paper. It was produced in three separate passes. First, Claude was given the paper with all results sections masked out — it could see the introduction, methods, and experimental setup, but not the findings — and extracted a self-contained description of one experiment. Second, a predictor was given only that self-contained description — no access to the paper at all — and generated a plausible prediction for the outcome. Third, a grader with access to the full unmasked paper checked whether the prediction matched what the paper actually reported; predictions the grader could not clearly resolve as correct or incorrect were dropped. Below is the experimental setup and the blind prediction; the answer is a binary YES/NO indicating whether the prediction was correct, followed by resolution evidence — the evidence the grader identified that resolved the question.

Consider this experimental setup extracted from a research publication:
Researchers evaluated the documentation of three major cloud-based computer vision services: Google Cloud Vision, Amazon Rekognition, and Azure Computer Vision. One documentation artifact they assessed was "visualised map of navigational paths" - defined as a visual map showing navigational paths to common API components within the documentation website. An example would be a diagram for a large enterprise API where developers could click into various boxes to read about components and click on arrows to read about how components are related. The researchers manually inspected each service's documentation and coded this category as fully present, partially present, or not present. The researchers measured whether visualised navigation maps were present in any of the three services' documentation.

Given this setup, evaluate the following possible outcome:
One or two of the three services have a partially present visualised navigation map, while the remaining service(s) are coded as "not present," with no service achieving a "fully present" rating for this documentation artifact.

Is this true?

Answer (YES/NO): NO